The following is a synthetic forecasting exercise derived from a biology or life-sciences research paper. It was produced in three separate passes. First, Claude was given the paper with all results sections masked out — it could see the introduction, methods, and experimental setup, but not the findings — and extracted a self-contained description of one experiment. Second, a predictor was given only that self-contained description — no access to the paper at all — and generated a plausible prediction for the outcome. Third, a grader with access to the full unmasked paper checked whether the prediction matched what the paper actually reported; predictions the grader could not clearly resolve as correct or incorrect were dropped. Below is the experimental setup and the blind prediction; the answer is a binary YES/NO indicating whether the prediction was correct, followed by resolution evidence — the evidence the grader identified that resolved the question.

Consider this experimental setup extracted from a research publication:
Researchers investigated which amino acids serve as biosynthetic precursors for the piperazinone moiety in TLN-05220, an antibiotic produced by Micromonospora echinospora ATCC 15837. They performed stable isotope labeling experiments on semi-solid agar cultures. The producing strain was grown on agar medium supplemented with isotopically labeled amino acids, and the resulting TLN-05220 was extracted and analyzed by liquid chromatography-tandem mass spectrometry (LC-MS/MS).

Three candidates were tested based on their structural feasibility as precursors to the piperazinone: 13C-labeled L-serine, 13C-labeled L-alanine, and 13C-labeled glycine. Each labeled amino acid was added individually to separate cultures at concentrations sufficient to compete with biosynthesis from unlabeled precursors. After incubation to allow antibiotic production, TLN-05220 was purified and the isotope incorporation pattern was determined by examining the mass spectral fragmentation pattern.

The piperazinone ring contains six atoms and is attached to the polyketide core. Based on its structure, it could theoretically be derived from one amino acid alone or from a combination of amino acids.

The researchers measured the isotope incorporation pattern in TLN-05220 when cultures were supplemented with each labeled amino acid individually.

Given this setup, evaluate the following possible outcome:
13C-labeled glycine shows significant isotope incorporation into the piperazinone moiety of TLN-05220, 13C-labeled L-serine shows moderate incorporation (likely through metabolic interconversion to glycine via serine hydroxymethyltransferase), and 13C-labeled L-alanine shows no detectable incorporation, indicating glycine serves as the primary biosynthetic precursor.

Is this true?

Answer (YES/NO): NO